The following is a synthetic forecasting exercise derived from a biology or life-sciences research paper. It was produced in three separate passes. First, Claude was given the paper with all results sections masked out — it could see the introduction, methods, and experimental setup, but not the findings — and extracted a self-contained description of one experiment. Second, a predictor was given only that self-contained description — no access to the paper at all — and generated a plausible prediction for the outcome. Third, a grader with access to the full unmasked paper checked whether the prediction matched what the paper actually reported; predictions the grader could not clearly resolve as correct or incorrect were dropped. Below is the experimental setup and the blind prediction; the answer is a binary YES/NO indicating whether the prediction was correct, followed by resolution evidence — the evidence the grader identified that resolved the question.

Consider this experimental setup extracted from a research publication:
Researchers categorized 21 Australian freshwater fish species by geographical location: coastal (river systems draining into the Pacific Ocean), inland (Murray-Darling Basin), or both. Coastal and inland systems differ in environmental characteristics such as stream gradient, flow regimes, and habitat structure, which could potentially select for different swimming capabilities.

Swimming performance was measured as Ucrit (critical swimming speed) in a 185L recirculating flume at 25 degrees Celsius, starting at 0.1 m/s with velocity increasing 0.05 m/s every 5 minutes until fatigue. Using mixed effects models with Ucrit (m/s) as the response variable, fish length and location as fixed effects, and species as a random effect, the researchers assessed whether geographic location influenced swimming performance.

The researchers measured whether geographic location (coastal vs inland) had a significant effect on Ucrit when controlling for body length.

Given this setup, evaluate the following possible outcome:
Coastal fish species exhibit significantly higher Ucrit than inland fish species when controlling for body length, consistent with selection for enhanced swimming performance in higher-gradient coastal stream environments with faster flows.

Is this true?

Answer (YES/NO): NO